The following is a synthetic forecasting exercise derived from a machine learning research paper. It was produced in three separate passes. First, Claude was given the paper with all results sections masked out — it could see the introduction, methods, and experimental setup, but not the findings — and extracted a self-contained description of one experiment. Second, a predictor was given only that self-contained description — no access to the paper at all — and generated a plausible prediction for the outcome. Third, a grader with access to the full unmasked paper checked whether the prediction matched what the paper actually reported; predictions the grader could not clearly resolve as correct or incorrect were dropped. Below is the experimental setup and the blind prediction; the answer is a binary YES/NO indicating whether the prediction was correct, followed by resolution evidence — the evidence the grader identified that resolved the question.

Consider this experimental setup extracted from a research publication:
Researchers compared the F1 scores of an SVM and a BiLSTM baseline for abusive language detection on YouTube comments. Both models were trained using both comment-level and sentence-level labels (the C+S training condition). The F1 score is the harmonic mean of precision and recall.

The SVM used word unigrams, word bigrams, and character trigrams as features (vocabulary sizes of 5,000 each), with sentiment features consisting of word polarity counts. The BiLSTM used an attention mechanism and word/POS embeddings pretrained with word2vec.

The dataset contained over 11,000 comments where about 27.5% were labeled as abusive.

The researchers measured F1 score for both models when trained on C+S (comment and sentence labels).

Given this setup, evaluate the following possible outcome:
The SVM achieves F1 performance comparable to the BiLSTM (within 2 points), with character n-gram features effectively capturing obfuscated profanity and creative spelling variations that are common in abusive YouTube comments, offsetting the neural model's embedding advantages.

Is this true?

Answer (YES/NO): NO